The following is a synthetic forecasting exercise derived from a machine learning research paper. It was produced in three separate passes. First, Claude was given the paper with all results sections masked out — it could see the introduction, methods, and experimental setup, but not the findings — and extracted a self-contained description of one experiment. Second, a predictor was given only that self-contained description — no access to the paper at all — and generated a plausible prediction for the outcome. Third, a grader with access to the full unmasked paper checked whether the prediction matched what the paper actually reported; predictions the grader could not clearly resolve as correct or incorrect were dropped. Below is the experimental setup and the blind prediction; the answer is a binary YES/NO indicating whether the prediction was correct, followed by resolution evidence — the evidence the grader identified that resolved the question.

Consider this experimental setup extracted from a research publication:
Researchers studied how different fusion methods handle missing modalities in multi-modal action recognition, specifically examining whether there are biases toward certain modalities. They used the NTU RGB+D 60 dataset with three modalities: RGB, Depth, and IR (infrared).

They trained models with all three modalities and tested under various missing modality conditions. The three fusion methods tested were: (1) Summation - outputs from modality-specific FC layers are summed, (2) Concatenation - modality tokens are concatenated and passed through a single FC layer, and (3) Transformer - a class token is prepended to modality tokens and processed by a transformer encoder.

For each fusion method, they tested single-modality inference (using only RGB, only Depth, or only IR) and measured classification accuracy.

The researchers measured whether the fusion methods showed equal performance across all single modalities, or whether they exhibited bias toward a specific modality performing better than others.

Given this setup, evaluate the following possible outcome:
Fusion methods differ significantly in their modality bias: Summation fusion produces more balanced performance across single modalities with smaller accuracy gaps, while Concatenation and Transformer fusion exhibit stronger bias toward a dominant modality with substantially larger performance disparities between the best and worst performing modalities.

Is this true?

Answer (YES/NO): NO